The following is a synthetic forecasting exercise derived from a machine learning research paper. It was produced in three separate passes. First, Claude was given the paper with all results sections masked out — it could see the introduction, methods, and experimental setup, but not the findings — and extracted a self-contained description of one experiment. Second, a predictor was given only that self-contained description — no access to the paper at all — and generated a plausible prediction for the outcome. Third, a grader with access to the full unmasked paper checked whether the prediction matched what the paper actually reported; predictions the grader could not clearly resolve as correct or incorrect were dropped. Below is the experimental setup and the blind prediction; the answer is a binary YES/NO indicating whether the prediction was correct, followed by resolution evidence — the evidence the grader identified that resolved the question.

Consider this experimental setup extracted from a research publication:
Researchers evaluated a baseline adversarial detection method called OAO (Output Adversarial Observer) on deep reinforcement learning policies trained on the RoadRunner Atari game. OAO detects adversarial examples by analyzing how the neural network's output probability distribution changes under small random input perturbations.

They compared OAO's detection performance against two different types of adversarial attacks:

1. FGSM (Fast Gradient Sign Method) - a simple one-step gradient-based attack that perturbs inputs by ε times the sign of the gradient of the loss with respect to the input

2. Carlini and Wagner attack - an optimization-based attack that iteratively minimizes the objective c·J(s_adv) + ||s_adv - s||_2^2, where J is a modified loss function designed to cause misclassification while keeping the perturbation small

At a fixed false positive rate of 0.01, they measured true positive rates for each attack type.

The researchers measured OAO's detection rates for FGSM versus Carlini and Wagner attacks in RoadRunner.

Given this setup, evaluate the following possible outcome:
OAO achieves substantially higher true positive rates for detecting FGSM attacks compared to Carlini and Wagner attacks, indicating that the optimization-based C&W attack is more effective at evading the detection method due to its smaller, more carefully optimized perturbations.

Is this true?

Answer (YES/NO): YES